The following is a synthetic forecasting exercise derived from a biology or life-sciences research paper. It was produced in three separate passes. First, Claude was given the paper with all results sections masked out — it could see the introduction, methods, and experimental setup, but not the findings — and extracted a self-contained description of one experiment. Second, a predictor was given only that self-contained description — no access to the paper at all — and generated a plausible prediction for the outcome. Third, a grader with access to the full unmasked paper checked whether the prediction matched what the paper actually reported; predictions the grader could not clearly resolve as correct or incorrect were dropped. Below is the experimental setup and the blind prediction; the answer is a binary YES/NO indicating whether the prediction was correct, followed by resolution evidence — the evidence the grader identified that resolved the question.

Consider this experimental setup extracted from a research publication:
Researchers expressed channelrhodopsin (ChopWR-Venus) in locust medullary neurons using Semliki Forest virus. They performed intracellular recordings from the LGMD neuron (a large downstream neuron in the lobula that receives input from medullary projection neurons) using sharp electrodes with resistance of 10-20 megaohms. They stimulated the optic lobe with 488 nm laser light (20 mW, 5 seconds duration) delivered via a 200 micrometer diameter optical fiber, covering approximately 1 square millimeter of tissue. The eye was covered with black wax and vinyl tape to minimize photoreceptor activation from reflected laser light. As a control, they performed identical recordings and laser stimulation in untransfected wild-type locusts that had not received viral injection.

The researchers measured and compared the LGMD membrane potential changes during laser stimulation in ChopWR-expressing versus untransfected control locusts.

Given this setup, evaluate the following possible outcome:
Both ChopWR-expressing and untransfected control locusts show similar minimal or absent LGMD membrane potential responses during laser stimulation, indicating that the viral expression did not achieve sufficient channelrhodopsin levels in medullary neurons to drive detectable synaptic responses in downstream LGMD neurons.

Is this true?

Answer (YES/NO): NO